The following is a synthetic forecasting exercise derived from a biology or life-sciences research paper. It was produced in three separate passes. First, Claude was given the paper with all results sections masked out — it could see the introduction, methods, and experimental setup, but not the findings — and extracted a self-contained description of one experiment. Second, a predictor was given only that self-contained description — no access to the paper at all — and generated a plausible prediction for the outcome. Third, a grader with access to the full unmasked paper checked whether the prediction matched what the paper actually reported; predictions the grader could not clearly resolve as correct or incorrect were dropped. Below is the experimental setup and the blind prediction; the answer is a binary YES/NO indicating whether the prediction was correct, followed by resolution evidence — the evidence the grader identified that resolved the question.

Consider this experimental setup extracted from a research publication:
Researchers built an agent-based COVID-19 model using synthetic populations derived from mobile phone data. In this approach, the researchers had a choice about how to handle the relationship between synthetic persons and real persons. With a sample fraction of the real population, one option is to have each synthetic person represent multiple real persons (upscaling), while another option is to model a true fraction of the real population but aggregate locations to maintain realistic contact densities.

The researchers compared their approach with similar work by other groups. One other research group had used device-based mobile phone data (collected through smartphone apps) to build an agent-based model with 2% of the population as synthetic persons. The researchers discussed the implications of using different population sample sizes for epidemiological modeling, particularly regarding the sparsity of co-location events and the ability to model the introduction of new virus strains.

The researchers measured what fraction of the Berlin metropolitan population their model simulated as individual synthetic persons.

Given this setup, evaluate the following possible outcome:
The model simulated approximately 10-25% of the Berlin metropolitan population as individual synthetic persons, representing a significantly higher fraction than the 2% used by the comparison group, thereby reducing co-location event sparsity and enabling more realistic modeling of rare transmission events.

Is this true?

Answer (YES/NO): YES